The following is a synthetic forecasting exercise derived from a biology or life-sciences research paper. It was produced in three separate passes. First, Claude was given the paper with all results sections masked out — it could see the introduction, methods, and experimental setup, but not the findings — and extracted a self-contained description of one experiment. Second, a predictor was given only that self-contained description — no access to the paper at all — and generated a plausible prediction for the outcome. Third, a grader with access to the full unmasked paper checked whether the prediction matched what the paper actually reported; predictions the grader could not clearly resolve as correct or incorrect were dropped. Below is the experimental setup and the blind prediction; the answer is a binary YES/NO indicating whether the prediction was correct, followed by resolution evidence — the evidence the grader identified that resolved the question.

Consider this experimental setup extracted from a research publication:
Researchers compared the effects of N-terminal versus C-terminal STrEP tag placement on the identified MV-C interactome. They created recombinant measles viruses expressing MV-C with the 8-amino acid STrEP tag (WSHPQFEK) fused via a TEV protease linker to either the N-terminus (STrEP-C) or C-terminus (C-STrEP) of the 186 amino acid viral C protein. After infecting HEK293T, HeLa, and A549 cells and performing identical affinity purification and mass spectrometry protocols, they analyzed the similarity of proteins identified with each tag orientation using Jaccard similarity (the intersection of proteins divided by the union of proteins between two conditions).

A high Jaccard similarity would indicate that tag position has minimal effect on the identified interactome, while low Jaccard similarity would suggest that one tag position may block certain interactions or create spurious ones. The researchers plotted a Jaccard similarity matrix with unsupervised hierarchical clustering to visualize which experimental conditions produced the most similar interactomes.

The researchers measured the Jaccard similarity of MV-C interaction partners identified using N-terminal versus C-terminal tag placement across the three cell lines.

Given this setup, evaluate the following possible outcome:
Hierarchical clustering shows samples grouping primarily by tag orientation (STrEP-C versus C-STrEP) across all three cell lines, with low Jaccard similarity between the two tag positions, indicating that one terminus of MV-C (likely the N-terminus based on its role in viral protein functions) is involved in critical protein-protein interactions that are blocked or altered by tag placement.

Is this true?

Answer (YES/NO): NO